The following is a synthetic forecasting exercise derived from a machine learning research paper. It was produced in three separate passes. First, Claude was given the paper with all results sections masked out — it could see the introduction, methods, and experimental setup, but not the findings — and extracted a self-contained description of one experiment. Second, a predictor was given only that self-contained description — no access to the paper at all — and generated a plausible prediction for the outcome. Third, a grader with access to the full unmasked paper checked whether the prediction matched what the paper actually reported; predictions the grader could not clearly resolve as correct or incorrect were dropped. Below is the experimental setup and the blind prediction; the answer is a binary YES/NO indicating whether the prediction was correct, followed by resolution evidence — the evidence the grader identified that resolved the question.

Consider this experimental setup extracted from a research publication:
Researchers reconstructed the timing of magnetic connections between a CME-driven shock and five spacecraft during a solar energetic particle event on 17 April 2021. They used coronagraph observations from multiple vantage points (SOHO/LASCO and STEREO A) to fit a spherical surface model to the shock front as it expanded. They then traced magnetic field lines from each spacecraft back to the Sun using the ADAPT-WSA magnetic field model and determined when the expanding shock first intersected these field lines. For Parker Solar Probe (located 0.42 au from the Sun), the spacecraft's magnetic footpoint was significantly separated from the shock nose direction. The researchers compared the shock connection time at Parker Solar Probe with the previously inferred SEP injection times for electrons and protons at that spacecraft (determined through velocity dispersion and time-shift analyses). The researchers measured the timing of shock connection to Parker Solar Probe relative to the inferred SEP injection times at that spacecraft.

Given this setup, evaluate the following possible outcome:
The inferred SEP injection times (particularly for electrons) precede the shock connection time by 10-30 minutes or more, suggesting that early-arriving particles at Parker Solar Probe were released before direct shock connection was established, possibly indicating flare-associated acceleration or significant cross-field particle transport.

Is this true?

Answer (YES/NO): YES